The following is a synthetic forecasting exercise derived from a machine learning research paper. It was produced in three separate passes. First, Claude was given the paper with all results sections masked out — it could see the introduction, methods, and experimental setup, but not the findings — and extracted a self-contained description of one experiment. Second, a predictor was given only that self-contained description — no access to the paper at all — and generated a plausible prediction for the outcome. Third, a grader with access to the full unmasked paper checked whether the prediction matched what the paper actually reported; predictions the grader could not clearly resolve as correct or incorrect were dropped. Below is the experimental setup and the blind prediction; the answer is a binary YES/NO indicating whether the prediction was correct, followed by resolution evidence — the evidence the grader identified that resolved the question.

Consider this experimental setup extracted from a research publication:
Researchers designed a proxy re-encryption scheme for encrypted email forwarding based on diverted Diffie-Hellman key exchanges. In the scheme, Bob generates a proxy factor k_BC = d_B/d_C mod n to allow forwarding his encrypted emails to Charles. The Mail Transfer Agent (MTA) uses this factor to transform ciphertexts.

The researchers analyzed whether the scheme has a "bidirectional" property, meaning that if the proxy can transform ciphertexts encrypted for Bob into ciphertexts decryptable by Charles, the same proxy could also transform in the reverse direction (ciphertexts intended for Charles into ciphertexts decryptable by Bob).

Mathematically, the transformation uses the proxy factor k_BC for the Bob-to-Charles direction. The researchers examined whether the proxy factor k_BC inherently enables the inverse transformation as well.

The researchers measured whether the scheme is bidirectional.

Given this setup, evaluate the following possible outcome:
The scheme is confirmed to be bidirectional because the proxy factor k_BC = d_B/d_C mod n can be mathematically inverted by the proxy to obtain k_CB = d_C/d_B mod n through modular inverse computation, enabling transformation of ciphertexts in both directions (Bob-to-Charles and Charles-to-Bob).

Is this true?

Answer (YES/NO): YES